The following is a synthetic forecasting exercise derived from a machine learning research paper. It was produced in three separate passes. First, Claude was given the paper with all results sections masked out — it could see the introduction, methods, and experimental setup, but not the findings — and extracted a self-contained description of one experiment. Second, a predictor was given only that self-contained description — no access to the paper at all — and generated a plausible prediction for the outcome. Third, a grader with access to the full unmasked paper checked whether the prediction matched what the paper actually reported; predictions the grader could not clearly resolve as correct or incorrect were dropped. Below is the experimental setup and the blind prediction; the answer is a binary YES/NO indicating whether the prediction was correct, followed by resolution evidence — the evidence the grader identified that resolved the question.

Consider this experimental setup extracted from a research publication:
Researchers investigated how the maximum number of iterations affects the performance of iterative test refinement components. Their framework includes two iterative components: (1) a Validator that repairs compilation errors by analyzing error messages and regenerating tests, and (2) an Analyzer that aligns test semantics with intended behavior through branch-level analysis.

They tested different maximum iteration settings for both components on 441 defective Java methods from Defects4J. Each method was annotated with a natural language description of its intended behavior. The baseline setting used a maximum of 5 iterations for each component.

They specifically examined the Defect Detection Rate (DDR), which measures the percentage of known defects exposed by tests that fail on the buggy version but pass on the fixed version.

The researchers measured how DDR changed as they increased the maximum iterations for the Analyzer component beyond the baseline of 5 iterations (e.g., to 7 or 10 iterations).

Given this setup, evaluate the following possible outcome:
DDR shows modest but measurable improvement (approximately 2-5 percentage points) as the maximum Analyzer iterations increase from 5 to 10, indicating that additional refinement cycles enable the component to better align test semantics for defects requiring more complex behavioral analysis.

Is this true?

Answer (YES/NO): NO